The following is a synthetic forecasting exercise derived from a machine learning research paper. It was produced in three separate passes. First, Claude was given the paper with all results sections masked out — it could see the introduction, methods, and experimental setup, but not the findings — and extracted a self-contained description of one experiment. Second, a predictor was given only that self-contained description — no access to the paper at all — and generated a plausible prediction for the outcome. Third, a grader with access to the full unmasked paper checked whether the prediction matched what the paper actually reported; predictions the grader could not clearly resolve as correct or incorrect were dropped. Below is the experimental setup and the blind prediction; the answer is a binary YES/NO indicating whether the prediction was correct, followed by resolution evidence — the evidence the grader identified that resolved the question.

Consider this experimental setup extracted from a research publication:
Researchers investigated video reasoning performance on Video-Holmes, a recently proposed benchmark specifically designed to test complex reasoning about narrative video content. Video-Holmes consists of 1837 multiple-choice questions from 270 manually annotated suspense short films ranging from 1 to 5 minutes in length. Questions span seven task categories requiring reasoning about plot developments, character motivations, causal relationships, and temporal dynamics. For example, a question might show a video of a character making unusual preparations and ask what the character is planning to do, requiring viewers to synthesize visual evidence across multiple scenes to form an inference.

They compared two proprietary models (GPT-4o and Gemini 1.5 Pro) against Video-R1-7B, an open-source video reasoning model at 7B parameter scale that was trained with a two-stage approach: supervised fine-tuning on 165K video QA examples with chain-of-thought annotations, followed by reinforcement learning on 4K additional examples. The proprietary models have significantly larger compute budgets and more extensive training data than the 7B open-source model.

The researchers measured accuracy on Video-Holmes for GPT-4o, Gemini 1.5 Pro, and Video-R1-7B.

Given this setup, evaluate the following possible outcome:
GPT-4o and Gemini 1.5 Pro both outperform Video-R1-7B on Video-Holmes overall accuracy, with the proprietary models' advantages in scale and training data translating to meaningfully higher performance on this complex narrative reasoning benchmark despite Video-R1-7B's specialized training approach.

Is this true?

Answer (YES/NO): YES